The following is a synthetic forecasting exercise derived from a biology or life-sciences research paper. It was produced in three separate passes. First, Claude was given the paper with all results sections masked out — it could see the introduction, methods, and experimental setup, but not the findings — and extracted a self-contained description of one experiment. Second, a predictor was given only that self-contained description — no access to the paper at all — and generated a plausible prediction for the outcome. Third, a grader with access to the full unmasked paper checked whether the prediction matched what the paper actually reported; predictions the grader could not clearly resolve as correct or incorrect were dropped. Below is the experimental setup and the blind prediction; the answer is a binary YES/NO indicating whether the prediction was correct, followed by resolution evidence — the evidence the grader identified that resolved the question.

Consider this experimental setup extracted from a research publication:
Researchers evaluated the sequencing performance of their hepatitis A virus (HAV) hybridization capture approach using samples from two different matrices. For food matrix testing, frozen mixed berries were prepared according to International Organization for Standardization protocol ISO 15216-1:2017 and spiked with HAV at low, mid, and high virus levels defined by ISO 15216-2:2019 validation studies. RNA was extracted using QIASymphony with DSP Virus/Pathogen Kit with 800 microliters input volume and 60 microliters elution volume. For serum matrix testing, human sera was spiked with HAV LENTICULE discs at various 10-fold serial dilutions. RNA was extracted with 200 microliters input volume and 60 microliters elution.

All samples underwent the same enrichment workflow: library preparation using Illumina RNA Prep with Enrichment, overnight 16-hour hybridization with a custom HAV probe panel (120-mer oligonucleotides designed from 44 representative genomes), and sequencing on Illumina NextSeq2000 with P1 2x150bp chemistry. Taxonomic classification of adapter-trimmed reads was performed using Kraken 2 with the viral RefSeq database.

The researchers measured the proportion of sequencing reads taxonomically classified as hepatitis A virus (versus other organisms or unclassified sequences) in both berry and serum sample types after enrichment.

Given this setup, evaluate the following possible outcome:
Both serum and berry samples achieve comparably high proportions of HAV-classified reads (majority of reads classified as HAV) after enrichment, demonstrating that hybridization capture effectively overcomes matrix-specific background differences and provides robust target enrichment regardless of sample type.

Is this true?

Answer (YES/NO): NO